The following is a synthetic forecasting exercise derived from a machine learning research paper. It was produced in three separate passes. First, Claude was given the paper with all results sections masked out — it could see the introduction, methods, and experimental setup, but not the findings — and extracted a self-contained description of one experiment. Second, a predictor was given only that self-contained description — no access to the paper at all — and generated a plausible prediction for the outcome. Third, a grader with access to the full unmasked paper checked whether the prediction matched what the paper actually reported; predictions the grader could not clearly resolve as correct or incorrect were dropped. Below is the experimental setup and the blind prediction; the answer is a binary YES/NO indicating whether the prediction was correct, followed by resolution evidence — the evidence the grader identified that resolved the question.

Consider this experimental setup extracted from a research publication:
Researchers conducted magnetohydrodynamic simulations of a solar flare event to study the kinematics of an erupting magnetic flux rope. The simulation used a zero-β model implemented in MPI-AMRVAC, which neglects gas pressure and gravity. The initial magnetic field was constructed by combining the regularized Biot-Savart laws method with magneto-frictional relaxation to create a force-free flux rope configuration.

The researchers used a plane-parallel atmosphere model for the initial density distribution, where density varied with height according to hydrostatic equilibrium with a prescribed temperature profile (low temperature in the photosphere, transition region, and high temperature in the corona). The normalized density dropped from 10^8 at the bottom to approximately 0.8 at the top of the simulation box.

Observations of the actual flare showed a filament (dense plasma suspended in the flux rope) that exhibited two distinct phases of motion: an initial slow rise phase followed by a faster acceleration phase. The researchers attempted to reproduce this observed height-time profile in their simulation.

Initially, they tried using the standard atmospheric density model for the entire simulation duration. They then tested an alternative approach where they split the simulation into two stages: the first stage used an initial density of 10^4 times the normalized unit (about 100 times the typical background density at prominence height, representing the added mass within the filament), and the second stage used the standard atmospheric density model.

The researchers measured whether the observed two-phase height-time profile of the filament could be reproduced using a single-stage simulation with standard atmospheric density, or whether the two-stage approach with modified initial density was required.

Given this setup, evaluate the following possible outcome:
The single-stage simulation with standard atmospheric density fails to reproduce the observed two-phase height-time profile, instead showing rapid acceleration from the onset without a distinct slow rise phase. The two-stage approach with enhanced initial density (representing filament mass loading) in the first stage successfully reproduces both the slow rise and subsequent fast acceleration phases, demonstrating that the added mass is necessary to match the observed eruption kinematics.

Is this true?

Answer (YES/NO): YES